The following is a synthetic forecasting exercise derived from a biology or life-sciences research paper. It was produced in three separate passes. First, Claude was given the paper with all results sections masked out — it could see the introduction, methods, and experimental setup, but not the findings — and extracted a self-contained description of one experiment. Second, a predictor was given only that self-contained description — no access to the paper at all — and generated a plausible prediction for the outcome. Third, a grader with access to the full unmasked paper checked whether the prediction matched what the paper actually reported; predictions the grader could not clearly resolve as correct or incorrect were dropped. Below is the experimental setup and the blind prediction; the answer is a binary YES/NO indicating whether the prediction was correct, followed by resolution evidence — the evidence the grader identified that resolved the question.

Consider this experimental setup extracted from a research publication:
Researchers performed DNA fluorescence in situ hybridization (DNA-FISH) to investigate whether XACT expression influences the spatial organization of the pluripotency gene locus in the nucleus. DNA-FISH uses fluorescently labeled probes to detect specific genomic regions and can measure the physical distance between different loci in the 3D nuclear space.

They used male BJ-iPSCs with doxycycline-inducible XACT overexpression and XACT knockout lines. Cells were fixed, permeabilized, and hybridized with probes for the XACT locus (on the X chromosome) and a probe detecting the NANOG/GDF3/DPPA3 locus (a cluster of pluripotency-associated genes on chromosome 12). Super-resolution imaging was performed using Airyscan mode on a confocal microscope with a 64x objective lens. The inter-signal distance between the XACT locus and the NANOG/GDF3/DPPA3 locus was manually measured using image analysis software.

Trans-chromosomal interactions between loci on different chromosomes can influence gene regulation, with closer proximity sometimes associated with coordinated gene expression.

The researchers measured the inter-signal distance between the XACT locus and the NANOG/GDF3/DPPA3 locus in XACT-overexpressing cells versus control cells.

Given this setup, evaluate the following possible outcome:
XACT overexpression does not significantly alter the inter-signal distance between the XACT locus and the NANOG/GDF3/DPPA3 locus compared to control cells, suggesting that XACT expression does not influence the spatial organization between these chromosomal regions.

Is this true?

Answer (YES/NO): YES